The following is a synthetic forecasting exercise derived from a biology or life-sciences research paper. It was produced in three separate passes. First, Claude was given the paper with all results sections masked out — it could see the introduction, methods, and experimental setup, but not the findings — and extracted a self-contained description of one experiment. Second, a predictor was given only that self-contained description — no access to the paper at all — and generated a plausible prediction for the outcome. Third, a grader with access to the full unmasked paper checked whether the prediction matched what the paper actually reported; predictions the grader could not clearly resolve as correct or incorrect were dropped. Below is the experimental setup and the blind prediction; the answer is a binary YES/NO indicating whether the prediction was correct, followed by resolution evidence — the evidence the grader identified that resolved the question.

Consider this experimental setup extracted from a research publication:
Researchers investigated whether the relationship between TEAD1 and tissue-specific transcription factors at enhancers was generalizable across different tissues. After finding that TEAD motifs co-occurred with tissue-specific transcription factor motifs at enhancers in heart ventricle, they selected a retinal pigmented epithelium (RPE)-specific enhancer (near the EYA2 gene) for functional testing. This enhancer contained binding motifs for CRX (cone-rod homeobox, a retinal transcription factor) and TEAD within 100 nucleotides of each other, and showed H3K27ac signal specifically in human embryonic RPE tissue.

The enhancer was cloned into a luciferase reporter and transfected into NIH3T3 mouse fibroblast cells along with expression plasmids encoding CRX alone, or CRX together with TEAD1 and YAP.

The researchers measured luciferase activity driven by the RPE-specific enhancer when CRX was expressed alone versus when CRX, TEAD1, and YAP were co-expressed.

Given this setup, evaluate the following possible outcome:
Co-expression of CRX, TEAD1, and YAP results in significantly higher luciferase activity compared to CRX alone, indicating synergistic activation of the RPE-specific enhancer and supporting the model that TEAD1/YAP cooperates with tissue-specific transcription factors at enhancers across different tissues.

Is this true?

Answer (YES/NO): NO